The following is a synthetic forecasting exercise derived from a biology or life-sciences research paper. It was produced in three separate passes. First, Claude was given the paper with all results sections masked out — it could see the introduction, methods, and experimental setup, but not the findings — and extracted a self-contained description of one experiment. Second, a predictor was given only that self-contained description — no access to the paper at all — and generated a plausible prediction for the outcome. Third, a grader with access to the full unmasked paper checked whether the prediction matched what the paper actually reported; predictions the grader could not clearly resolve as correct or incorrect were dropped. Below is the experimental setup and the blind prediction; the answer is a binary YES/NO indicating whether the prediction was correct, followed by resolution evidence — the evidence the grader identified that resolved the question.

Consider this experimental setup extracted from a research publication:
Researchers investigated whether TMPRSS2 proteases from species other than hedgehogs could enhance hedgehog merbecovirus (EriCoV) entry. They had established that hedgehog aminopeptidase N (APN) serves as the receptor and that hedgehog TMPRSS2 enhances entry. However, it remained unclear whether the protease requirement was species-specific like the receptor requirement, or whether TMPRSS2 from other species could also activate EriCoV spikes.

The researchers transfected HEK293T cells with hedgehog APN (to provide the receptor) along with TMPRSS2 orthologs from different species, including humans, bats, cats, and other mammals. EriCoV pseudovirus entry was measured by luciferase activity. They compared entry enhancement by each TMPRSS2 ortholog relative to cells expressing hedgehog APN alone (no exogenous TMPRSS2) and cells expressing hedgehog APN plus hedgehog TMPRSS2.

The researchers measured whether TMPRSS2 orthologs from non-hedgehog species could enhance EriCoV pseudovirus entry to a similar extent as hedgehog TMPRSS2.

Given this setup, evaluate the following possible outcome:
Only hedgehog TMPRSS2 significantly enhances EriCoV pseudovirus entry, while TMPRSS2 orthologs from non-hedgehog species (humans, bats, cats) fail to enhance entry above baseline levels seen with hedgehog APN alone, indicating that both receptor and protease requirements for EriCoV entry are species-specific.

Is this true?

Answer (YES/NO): NO